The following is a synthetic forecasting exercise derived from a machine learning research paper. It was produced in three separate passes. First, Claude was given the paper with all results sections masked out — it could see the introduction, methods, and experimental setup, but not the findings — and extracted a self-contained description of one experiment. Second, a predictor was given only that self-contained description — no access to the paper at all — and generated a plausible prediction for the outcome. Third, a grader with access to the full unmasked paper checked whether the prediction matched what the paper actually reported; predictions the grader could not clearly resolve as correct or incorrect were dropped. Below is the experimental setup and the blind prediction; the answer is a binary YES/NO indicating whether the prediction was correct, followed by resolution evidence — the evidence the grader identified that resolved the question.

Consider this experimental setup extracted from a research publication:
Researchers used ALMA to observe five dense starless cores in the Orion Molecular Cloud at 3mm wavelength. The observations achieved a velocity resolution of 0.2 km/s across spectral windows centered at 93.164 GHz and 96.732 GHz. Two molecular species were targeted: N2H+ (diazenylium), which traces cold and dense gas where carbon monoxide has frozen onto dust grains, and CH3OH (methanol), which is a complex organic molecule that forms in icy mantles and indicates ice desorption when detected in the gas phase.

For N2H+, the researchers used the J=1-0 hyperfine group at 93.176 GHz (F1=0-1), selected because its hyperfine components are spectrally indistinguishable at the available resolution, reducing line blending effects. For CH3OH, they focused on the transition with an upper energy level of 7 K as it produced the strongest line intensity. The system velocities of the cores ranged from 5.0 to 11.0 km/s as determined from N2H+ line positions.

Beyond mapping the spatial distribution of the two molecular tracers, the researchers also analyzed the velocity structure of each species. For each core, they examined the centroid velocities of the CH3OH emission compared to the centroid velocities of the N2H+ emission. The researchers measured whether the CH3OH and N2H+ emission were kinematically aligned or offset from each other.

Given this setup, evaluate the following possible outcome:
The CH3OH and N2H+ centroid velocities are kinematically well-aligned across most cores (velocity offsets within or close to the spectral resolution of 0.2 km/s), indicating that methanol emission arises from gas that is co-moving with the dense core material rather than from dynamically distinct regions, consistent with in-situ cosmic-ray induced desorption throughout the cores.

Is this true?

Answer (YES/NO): NO